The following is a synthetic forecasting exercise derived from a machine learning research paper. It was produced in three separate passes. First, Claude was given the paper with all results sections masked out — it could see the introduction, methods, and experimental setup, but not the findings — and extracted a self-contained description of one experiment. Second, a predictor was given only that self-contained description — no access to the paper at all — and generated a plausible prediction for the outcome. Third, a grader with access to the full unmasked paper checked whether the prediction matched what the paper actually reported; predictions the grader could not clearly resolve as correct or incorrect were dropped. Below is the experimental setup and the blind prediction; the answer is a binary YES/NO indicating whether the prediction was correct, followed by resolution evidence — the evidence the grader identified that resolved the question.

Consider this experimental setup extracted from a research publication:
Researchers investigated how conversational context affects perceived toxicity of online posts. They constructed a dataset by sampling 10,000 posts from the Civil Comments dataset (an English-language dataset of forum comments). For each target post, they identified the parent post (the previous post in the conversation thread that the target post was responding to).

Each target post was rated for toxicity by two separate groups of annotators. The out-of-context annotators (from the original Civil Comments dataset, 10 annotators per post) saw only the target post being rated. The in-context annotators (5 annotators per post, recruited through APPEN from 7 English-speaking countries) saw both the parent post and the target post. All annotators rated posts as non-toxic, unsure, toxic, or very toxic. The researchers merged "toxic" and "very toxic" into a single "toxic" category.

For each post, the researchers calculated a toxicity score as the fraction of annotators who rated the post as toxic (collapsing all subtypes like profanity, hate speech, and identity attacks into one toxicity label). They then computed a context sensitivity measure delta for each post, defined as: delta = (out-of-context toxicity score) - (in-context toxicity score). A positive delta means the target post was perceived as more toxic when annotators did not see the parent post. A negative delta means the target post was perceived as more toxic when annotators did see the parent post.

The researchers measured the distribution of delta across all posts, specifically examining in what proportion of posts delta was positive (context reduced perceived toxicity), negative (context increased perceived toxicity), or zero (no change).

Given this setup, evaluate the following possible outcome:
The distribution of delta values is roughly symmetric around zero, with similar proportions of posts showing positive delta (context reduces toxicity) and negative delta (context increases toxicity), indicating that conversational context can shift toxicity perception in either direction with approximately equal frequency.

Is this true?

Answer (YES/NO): NO